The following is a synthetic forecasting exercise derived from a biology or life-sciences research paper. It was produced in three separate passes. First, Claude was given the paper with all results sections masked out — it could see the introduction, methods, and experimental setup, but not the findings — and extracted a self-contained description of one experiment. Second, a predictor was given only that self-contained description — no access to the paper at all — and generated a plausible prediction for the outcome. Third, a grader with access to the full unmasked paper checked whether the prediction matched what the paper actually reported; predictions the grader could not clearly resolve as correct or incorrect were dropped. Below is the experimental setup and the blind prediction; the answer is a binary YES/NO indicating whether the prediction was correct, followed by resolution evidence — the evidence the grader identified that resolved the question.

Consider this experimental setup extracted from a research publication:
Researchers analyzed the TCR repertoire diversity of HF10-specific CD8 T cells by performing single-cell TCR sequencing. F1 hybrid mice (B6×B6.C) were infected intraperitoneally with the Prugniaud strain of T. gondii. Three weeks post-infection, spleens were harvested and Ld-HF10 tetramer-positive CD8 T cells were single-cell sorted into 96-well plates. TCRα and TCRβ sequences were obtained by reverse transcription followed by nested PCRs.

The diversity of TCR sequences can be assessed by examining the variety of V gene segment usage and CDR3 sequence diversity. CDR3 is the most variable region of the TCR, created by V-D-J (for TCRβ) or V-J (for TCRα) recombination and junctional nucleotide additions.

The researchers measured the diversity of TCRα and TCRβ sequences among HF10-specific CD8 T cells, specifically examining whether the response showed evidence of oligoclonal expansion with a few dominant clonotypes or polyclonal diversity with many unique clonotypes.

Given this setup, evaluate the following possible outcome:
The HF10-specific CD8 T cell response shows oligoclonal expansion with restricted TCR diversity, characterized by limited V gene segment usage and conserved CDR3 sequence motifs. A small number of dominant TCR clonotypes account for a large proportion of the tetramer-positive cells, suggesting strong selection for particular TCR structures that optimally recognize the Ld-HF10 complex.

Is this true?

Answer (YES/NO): YES